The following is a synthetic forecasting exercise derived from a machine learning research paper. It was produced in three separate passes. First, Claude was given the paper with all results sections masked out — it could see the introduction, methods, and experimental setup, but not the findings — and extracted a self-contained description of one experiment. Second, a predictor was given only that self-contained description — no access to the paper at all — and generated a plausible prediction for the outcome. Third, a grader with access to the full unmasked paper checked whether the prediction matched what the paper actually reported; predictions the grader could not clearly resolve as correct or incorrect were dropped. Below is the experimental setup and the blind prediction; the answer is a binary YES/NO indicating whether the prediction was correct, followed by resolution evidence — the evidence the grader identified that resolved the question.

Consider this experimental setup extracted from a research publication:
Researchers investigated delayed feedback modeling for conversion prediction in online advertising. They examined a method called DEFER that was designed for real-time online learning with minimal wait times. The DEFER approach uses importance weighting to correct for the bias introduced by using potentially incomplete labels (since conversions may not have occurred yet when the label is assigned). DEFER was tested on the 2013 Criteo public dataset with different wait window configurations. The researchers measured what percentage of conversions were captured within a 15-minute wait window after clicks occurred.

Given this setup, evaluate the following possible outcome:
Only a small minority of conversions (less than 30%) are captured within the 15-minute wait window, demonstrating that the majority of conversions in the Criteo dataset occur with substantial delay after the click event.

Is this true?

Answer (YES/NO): NO